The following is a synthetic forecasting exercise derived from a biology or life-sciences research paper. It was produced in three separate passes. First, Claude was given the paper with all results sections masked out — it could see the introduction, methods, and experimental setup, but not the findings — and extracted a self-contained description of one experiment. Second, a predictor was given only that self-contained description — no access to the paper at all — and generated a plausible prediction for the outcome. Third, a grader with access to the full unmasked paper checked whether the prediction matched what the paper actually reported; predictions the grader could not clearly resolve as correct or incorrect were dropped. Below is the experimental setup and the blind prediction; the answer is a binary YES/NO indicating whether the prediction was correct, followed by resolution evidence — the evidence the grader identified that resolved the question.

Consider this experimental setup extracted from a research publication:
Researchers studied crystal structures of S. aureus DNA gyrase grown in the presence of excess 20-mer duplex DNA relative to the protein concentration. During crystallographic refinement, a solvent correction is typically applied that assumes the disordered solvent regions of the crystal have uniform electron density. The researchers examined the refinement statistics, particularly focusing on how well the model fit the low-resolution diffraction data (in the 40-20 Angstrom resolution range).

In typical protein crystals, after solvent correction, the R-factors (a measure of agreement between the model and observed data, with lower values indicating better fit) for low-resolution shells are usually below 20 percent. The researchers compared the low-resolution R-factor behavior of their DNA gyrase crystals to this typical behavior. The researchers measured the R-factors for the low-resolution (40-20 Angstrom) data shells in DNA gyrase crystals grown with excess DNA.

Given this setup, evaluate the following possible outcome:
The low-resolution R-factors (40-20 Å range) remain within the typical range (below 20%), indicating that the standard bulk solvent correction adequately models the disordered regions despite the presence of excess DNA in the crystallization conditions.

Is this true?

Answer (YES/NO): NO